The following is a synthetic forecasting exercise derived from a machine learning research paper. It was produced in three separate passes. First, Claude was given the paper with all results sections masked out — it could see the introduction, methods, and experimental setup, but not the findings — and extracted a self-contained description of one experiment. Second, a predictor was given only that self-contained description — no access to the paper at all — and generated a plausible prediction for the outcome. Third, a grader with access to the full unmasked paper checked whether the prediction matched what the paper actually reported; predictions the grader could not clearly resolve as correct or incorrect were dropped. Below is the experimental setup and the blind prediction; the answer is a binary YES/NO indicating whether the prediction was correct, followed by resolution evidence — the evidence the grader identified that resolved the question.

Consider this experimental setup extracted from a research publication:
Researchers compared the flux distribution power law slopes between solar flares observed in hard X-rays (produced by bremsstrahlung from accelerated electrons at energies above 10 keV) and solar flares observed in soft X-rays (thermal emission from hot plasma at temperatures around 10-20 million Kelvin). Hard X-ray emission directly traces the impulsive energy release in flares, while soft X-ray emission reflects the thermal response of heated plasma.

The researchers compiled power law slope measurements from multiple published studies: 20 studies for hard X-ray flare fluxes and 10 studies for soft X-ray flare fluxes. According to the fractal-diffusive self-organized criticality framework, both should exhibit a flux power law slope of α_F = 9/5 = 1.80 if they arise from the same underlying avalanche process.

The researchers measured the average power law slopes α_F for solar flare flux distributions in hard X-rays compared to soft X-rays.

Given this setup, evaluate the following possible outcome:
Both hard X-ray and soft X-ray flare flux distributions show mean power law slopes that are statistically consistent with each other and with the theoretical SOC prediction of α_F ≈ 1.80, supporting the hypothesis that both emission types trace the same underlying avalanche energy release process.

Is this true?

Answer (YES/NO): YES